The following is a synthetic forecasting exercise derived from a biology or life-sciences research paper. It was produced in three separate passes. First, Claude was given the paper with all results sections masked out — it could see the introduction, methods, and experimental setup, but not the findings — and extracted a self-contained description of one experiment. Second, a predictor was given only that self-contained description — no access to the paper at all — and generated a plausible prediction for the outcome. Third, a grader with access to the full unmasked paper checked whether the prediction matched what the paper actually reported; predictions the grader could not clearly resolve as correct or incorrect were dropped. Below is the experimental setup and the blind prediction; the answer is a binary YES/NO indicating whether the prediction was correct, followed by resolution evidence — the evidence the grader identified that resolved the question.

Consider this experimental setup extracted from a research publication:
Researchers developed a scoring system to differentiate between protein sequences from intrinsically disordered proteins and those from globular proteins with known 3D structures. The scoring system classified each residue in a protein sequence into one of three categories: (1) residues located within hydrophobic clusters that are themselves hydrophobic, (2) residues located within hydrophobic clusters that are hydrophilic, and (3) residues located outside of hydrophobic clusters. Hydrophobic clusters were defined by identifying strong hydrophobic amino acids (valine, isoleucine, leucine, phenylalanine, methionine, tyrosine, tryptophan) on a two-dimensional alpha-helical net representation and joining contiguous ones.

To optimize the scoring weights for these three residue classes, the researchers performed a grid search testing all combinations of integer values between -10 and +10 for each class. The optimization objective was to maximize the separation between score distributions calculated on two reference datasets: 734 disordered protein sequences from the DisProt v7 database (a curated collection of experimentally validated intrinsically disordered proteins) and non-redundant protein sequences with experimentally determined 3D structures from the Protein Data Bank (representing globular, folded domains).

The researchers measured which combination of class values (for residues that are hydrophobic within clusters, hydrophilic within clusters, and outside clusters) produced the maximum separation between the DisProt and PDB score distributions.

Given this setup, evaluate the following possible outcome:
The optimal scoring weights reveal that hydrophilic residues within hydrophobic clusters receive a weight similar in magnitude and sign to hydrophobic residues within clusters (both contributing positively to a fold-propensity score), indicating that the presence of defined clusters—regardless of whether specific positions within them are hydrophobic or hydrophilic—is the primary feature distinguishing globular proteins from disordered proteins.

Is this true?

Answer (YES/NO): YES